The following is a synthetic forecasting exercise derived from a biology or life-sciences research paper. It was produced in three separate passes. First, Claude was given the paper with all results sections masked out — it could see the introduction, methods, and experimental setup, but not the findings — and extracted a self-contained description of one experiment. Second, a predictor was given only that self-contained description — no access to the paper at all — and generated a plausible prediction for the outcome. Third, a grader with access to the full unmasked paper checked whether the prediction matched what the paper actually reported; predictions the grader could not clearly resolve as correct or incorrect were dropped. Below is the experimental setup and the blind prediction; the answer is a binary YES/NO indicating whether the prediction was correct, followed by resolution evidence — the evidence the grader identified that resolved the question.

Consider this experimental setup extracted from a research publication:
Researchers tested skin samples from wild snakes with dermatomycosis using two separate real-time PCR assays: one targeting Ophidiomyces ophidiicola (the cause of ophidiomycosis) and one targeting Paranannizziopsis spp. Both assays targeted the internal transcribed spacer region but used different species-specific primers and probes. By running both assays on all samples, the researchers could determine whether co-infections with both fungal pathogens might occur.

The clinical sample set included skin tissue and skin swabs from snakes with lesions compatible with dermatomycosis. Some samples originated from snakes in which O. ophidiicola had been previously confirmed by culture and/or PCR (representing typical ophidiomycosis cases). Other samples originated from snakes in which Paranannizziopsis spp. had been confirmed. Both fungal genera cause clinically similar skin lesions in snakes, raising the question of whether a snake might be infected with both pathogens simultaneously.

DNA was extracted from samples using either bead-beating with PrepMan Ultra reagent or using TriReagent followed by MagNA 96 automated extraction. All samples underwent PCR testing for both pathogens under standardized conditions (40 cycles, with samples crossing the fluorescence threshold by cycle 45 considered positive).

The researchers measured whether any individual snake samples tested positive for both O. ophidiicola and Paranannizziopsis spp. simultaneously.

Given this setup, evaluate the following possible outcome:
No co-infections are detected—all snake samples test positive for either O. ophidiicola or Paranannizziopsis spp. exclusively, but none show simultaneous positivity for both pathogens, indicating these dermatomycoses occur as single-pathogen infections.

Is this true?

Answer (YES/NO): NO